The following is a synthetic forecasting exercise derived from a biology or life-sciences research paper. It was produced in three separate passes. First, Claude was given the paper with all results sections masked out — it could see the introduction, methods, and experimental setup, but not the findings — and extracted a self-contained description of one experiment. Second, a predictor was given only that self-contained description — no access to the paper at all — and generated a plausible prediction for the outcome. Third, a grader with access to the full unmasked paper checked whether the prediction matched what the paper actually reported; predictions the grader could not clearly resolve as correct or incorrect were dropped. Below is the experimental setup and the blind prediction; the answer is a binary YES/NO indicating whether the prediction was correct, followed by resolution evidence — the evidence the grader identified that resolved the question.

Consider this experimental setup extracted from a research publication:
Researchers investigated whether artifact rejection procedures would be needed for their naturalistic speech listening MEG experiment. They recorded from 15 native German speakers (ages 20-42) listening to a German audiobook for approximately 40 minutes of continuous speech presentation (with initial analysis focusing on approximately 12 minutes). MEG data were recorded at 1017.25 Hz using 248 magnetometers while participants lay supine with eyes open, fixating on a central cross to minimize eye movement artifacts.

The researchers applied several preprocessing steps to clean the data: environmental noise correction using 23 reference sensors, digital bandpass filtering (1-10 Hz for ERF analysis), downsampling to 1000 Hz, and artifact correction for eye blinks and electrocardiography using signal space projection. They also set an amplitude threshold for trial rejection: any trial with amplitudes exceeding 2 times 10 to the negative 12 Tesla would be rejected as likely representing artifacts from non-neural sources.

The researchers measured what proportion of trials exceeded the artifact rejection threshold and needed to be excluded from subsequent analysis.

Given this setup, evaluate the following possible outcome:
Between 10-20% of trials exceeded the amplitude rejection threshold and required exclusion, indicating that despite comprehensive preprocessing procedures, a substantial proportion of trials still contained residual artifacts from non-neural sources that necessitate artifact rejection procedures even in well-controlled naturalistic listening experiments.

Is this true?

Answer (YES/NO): NO